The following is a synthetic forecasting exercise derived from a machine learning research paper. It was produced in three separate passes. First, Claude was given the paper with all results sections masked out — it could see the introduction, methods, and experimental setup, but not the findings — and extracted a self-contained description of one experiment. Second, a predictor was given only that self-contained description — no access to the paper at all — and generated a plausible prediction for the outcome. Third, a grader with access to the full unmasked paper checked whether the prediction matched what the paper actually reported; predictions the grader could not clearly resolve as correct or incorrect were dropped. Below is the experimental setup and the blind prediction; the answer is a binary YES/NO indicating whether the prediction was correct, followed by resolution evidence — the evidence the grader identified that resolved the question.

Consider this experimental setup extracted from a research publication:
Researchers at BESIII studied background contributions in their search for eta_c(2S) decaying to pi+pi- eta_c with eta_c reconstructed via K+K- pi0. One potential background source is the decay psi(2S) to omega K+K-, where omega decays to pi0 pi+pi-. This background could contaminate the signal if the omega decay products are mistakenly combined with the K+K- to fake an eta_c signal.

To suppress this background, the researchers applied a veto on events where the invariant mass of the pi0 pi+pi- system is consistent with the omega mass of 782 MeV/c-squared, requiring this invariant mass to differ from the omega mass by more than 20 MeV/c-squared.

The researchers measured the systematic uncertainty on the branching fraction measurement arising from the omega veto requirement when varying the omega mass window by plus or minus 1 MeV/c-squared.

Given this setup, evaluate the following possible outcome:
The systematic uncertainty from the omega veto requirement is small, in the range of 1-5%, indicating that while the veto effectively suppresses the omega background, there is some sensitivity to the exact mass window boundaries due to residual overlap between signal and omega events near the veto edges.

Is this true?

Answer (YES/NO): NO